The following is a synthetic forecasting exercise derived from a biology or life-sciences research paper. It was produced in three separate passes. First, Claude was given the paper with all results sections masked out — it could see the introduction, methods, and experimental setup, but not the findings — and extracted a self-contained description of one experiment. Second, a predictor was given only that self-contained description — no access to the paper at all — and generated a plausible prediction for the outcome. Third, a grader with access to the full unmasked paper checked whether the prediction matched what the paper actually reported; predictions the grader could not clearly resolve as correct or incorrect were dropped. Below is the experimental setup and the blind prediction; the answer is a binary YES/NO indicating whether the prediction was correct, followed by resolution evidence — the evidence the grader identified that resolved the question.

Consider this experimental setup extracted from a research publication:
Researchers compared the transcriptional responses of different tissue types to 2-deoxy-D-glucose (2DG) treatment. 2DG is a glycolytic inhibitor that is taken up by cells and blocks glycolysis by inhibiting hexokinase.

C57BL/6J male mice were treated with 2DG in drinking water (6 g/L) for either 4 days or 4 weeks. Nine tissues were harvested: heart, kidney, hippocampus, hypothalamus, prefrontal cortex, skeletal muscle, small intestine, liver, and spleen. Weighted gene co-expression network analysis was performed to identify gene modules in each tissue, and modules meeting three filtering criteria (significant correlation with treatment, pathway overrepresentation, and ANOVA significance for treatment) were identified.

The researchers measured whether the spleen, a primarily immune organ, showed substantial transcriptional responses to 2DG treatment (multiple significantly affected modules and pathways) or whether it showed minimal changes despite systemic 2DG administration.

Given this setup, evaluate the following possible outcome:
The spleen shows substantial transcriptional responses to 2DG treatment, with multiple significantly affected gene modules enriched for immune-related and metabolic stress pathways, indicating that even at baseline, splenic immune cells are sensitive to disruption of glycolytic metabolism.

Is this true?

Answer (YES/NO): NO